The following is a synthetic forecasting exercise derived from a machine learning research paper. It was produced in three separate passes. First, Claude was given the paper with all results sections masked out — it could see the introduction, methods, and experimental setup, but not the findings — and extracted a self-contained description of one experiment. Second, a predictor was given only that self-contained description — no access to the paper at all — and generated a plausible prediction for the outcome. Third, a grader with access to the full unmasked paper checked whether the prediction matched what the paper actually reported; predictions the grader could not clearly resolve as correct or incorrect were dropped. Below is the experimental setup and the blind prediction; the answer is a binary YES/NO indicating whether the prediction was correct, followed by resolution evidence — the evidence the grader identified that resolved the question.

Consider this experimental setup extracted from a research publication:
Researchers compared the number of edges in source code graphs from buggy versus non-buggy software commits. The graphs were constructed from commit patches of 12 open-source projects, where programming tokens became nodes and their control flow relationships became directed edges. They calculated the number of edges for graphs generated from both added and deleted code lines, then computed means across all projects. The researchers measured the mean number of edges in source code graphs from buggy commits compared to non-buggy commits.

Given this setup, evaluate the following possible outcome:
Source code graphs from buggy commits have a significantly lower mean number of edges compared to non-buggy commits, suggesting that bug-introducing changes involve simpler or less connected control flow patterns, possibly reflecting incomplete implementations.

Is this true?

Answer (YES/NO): NO